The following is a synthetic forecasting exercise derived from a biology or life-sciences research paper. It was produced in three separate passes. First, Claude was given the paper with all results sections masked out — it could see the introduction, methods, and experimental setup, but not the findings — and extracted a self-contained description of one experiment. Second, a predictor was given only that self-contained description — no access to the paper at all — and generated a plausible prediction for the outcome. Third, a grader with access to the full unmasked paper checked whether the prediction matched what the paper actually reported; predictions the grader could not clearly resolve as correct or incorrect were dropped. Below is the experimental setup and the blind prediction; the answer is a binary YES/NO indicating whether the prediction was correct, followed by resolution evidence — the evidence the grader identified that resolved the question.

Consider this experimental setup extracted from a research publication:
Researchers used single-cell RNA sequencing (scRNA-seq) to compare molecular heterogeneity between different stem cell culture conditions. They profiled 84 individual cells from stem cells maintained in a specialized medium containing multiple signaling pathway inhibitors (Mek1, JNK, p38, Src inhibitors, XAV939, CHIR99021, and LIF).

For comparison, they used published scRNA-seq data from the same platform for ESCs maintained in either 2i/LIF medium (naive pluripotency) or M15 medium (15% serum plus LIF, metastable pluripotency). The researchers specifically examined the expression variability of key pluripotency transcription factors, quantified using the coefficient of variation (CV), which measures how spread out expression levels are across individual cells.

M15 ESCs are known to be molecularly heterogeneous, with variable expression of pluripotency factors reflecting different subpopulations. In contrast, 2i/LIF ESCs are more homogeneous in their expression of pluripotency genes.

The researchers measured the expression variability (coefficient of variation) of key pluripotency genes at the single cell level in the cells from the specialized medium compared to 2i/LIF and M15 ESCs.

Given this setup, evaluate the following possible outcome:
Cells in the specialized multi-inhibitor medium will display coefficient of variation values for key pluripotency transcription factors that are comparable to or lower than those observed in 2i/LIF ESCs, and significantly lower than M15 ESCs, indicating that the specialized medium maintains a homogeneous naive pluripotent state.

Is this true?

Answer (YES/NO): YES